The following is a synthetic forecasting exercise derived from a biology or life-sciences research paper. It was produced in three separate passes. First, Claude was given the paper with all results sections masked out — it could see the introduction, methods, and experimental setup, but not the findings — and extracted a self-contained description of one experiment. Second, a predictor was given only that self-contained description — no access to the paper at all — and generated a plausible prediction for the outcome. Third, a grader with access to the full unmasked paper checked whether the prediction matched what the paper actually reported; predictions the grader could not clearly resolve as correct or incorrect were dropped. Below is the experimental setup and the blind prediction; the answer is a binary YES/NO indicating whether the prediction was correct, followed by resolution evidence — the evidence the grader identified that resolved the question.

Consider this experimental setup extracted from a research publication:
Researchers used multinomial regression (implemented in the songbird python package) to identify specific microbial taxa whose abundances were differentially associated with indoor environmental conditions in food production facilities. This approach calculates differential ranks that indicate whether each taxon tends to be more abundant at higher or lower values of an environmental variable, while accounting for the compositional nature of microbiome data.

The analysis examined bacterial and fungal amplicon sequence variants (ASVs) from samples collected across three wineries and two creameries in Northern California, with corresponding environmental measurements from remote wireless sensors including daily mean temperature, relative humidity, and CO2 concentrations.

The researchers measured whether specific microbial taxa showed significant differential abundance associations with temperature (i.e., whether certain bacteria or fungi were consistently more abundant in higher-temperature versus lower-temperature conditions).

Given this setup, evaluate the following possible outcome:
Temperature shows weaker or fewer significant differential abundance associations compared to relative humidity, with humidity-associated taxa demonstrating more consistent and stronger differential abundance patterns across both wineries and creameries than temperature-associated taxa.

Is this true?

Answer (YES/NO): NO